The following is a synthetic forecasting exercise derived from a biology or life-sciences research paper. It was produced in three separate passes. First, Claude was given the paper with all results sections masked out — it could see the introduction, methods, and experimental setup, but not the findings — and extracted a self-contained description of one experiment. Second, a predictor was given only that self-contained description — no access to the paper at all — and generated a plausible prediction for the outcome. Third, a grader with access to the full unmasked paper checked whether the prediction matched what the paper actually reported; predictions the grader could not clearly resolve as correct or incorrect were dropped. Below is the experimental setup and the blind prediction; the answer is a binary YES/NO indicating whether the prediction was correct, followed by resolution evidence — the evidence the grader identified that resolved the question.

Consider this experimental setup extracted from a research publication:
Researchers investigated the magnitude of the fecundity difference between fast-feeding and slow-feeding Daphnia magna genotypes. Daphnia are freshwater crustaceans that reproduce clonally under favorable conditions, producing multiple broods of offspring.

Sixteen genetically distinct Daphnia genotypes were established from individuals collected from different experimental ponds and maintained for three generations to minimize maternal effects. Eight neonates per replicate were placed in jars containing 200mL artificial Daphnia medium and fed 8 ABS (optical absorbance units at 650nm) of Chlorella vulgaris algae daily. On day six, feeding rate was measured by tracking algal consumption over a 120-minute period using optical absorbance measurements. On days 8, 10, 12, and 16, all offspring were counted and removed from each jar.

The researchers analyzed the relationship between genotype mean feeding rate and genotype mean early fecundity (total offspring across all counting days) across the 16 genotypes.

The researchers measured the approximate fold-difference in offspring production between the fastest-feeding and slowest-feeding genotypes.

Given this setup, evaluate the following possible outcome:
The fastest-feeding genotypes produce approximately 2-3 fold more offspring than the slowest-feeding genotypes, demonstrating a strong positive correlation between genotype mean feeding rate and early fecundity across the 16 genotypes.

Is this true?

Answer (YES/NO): YES